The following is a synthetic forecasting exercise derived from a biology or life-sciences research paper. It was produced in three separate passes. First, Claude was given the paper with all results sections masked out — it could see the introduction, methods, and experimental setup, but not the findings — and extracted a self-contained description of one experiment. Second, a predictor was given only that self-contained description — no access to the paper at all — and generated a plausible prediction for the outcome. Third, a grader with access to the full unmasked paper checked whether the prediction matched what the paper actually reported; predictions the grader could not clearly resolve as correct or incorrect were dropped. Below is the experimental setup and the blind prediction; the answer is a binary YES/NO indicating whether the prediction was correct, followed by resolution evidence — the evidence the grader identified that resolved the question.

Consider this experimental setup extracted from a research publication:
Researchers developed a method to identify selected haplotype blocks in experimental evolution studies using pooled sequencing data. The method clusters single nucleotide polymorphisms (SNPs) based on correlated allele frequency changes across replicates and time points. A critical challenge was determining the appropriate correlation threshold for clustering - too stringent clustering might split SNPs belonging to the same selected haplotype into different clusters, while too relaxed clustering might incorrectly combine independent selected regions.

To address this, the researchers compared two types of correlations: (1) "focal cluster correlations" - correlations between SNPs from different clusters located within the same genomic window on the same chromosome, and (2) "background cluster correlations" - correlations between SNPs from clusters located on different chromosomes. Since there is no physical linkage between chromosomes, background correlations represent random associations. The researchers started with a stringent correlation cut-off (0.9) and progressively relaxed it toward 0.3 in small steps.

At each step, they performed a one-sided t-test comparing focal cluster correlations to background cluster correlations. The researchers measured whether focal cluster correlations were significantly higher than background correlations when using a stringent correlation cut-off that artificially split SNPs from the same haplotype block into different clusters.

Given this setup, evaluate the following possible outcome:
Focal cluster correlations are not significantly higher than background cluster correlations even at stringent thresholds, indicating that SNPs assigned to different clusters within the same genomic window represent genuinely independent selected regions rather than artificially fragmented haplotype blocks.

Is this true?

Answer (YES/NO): NO